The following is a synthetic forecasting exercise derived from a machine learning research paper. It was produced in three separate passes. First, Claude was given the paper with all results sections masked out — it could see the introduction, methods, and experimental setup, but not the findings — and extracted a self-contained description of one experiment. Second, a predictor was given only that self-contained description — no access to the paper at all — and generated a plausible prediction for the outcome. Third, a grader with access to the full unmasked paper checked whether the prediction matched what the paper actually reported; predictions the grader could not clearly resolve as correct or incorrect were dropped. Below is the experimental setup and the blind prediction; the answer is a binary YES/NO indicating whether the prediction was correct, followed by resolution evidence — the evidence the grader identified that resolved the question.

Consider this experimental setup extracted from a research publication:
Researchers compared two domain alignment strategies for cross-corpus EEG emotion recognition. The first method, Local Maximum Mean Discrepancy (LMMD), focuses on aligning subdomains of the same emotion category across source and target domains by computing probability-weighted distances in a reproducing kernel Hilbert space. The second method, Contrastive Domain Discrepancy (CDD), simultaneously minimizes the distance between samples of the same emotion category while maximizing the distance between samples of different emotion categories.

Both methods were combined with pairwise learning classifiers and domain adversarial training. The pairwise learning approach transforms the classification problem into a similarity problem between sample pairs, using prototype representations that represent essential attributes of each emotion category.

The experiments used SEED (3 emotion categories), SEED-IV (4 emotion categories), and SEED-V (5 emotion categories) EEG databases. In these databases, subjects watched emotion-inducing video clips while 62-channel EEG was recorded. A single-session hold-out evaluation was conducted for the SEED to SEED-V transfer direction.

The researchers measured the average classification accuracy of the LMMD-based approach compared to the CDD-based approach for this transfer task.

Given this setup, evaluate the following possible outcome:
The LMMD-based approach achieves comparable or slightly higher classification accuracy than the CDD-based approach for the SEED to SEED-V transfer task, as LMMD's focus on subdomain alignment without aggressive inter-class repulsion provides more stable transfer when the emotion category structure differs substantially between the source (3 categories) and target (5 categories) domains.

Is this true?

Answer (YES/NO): YES